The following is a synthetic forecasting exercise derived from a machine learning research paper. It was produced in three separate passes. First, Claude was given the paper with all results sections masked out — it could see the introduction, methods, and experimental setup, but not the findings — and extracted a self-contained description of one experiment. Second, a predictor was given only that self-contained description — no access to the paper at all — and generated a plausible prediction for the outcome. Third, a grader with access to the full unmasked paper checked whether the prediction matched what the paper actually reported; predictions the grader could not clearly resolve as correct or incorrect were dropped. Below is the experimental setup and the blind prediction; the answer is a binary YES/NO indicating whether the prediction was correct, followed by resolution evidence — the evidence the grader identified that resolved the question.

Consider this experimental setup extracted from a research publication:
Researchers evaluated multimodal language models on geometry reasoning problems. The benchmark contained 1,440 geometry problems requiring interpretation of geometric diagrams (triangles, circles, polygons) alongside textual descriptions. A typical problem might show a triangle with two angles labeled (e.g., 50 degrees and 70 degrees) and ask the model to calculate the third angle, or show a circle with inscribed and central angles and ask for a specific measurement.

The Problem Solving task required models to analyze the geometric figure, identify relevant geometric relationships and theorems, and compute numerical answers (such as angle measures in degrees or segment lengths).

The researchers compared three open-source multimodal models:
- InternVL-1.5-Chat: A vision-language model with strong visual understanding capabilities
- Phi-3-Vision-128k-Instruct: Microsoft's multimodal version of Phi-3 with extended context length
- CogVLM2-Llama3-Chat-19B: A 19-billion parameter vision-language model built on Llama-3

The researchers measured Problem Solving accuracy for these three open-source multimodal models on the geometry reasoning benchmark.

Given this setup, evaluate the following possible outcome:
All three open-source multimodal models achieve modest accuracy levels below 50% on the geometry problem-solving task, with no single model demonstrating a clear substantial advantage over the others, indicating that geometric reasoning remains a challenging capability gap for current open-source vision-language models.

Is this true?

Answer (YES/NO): NO